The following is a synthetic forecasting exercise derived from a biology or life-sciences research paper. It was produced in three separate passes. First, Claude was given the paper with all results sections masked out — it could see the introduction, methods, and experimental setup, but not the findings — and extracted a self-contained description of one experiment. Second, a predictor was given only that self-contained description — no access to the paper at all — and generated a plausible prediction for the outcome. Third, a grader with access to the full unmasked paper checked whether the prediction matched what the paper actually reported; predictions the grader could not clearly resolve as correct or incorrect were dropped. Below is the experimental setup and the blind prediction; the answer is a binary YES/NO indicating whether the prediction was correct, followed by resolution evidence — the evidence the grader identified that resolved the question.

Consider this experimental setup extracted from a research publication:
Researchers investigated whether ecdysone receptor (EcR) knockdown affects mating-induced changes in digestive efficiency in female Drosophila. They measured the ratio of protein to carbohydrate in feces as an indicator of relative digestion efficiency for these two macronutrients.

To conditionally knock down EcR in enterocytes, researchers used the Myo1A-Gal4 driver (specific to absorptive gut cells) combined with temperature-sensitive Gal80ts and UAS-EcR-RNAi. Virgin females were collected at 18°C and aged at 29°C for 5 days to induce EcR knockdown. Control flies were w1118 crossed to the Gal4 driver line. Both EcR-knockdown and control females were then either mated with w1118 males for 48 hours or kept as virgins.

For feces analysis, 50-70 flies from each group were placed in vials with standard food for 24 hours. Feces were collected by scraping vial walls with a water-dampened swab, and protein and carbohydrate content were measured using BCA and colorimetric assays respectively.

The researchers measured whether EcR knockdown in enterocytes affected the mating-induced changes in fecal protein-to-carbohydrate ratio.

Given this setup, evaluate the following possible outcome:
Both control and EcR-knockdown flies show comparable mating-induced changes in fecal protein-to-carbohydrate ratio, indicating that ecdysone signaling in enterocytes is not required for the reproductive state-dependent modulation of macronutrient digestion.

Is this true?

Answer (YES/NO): YES